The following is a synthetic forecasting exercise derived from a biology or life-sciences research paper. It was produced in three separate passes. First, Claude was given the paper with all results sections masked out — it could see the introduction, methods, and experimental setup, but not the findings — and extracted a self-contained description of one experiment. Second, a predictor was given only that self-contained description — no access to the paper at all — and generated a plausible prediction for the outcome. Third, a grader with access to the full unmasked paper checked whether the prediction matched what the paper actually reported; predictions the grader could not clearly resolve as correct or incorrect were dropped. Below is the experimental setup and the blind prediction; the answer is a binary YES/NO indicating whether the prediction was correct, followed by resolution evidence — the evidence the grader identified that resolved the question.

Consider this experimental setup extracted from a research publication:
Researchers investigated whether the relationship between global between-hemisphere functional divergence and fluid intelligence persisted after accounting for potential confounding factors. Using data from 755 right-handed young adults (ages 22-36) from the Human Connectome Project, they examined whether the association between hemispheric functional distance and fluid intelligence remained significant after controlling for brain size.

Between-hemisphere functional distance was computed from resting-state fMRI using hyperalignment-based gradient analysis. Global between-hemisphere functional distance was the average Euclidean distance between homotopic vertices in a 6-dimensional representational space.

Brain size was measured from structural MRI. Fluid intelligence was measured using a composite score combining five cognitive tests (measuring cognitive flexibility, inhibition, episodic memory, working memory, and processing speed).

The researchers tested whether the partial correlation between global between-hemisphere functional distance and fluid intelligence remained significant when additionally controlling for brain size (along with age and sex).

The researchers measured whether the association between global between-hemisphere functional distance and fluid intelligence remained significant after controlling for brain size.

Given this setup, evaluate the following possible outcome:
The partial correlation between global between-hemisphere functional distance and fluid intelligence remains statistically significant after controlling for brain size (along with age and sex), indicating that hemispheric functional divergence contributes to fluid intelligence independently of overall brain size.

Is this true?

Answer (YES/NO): YES